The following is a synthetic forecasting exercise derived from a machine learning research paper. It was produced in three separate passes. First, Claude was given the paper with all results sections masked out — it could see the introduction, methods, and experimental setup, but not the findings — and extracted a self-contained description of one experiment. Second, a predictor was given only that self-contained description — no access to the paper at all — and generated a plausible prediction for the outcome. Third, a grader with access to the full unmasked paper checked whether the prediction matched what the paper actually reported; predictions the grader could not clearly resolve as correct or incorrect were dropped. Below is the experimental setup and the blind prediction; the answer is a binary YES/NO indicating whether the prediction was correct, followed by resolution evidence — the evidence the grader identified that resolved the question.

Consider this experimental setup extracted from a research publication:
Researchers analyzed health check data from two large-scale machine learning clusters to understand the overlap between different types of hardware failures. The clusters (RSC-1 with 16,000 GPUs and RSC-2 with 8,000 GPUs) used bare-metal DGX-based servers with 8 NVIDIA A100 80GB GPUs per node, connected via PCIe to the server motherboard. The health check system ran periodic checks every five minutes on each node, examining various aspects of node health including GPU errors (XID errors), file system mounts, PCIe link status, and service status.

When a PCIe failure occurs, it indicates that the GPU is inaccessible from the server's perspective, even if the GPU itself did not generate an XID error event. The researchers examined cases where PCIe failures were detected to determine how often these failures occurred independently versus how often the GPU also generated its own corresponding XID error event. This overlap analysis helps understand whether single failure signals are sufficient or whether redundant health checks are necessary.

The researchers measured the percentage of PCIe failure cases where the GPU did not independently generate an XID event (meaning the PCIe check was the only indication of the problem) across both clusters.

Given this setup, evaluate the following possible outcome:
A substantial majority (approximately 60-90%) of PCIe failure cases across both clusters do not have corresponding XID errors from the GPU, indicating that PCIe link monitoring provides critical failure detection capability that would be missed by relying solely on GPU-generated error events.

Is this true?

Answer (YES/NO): NO